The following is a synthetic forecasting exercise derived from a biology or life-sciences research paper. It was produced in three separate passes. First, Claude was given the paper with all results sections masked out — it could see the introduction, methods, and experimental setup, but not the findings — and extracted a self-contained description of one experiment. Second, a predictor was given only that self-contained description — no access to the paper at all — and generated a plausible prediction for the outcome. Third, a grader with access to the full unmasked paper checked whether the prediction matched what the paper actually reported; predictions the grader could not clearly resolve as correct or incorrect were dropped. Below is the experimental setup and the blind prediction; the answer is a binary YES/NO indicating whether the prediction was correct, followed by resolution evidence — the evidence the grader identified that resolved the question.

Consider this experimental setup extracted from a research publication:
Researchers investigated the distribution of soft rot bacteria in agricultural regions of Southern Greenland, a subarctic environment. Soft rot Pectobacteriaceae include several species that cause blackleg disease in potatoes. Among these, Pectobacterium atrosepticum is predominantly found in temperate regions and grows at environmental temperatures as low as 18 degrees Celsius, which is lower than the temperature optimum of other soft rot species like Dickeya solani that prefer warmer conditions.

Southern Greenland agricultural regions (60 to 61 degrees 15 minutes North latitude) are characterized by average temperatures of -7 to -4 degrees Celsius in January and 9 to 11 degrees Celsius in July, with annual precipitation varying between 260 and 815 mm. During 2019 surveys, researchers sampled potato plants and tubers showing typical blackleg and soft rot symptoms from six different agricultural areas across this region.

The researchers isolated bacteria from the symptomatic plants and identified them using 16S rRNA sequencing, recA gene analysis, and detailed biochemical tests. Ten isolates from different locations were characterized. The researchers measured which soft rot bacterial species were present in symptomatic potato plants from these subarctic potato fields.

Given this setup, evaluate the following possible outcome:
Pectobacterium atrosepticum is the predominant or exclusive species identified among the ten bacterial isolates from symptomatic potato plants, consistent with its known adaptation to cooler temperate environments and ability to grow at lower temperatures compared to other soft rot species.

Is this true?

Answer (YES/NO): YES